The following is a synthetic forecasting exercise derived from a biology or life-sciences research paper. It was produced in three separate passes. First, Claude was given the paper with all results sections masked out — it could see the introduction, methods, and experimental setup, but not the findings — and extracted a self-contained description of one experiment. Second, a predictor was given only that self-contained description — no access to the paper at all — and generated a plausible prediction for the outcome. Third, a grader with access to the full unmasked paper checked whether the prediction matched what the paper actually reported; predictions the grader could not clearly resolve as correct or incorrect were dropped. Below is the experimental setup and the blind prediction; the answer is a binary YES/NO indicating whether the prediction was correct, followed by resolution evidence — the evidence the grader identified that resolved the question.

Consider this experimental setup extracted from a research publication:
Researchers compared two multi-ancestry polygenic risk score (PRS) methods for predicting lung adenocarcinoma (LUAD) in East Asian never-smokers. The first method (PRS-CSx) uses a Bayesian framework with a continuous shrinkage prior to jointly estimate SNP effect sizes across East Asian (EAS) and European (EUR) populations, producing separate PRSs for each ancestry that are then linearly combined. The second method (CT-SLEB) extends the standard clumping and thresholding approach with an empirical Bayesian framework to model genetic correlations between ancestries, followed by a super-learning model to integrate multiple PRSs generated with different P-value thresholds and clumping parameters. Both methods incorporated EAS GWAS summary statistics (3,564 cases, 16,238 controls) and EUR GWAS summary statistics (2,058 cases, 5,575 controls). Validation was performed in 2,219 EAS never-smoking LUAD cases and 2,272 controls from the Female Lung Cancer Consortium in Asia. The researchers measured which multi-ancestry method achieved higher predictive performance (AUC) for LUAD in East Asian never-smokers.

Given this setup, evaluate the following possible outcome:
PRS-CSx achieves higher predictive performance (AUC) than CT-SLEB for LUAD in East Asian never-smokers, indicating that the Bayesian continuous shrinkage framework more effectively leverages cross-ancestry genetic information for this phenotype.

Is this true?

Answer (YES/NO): NO